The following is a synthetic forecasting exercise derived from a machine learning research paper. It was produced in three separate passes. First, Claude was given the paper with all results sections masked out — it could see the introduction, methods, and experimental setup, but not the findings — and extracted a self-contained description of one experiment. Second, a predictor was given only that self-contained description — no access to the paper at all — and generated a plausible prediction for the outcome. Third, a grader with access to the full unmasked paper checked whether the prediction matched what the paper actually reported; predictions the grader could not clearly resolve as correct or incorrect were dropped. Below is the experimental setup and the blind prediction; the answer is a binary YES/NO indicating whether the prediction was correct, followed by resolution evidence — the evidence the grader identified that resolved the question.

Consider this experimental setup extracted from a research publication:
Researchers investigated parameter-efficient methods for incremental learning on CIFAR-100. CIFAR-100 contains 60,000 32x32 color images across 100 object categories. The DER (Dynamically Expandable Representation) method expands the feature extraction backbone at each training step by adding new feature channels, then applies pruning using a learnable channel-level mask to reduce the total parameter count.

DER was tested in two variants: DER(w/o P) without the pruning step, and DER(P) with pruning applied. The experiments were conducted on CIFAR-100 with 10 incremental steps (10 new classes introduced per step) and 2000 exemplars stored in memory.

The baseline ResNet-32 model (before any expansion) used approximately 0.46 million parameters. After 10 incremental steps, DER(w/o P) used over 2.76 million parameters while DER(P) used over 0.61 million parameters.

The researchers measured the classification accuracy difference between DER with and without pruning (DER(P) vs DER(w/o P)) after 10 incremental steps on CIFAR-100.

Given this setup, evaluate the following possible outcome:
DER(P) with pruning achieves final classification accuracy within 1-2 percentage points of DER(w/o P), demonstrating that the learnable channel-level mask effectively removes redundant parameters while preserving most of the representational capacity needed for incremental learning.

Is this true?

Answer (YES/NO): YES